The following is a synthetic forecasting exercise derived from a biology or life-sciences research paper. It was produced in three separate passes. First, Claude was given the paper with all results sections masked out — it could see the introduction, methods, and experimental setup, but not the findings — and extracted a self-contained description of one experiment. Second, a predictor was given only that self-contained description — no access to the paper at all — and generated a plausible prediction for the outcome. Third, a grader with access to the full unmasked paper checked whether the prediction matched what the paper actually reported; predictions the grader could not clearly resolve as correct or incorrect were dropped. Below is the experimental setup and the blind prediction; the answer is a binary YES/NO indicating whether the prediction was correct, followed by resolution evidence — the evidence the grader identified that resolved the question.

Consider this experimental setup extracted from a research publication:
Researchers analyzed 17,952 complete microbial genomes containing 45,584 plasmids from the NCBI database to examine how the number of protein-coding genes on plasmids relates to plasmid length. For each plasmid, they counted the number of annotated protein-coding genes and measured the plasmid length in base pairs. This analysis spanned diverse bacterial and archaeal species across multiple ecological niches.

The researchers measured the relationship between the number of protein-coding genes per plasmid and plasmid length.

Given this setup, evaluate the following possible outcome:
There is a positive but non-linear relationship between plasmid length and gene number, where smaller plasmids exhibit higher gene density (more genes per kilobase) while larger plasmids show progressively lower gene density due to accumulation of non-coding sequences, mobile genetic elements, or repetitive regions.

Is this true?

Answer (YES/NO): NO